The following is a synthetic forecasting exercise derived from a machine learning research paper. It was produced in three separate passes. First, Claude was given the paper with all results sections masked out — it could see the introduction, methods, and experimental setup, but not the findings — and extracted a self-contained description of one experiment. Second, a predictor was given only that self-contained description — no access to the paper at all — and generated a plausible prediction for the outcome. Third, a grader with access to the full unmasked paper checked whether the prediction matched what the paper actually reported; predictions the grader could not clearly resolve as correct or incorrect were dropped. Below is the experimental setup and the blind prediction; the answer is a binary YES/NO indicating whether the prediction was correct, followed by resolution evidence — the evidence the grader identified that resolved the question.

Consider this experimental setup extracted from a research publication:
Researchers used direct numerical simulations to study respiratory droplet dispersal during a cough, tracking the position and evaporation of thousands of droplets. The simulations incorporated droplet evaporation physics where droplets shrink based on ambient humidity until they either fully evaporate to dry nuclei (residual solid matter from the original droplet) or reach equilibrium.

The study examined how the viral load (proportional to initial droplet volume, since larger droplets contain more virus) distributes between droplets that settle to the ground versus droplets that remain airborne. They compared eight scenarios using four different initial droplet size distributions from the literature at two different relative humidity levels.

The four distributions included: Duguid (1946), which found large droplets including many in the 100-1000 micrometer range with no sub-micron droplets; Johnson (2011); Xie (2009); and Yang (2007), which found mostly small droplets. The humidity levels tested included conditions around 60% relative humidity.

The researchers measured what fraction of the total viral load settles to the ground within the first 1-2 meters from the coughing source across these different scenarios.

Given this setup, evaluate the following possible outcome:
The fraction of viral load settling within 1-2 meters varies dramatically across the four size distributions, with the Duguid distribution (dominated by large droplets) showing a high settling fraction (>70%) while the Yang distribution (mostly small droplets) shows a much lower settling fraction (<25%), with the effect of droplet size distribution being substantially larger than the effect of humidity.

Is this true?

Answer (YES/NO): YES